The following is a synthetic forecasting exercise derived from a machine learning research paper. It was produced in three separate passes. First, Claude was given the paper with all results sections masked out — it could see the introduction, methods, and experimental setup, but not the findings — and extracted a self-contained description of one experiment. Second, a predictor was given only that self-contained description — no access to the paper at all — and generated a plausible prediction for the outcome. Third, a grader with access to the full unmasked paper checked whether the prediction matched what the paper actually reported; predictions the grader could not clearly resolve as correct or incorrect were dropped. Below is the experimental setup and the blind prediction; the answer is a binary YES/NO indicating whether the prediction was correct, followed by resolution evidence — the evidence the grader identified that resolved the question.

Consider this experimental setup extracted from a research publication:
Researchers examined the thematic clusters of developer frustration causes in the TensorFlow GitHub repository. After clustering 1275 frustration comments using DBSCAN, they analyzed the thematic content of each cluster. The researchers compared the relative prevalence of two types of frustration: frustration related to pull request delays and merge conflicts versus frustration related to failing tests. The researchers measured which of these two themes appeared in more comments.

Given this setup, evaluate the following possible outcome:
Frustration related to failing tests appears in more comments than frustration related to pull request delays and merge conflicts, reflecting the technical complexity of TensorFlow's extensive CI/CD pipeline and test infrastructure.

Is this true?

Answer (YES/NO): NO